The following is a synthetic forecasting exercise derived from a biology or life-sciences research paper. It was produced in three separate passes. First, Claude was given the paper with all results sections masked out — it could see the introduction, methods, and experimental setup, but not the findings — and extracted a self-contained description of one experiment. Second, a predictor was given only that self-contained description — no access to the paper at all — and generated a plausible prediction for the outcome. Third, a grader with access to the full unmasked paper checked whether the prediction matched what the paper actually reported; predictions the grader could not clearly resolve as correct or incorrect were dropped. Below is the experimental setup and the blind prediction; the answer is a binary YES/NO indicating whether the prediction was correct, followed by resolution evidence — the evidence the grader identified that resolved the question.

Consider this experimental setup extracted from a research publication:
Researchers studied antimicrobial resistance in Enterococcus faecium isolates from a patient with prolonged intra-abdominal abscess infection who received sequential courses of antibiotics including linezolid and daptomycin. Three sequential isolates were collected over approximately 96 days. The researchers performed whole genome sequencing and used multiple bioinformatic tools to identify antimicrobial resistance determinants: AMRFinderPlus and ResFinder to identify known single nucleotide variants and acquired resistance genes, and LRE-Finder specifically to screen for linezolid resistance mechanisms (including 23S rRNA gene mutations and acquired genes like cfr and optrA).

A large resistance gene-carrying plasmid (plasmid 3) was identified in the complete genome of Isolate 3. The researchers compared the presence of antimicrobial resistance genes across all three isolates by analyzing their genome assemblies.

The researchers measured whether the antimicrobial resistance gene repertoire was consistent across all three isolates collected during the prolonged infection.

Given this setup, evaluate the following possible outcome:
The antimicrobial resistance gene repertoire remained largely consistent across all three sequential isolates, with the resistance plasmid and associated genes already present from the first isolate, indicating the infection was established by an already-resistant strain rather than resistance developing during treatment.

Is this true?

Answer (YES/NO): NO